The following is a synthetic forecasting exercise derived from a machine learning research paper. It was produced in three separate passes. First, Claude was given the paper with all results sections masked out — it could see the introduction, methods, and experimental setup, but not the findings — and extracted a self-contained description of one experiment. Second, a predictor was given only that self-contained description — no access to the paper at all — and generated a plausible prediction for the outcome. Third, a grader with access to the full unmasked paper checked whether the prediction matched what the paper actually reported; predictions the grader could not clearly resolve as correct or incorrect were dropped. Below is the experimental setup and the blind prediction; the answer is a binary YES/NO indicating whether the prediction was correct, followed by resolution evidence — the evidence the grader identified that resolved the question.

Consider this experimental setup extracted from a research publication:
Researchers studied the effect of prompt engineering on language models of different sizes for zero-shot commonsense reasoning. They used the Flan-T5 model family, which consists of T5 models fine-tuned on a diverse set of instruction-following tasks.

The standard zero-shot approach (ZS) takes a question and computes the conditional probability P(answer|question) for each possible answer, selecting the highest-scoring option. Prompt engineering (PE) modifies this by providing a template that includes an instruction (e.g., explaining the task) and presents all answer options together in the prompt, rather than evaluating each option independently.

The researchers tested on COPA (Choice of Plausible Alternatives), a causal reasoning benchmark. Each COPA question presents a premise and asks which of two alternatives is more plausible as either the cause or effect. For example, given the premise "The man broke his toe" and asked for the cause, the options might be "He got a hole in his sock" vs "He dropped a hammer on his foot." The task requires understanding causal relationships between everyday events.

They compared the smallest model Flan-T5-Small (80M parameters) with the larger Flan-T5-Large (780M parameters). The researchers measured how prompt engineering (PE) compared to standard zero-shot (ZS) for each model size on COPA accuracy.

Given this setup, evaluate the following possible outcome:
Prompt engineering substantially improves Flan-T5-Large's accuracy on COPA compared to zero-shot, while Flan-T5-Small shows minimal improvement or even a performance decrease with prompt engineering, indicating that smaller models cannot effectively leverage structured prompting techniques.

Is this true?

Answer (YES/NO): YES